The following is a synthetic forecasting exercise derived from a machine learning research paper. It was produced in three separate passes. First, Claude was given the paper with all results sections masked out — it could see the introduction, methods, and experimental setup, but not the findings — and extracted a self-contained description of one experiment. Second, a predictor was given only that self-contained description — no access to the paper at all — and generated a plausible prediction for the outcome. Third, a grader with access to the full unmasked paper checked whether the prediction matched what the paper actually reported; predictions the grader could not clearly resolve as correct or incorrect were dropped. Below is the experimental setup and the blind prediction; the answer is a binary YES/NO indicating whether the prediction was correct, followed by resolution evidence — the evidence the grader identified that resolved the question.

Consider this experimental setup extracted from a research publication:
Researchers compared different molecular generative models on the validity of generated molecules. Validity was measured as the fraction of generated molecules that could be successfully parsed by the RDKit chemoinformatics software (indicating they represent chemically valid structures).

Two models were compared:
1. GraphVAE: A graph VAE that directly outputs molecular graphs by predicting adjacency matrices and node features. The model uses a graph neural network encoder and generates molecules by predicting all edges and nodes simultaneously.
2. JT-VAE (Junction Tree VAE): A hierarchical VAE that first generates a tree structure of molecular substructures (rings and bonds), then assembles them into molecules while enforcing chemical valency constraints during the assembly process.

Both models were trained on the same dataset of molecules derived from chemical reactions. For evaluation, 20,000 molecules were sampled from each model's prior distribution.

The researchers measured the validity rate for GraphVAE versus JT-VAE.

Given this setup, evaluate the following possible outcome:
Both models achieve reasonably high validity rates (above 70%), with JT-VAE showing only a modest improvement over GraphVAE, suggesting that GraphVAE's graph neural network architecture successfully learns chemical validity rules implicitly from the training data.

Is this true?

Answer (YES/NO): NO